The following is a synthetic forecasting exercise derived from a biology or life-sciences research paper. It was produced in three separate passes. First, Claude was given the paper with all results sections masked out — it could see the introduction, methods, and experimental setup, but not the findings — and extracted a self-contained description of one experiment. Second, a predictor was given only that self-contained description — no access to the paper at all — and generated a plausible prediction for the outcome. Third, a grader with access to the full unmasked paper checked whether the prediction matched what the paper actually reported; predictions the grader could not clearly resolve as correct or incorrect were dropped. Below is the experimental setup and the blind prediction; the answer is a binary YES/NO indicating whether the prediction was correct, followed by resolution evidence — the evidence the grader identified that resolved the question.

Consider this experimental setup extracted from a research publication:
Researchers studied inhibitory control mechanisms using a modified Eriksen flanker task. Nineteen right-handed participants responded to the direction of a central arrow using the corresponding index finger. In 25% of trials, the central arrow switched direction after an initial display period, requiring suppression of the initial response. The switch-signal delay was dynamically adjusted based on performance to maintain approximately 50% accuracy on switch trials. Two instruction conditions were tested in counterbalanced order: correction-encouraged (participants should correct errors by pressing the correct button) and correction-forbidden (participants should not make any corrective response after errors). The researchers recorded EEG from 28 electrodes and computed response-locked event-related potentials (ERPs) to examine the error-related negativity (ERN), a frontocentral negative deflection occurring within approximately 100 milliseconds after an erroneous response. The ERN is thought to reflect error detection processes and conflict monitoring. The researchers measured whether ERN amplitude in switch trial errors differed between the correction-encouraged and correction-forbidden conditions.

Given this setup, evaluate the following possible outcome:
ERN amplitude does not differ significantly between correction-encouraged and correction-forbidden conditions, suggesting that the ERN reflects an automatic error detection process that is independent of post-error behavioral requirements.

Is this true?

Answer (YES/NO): YES